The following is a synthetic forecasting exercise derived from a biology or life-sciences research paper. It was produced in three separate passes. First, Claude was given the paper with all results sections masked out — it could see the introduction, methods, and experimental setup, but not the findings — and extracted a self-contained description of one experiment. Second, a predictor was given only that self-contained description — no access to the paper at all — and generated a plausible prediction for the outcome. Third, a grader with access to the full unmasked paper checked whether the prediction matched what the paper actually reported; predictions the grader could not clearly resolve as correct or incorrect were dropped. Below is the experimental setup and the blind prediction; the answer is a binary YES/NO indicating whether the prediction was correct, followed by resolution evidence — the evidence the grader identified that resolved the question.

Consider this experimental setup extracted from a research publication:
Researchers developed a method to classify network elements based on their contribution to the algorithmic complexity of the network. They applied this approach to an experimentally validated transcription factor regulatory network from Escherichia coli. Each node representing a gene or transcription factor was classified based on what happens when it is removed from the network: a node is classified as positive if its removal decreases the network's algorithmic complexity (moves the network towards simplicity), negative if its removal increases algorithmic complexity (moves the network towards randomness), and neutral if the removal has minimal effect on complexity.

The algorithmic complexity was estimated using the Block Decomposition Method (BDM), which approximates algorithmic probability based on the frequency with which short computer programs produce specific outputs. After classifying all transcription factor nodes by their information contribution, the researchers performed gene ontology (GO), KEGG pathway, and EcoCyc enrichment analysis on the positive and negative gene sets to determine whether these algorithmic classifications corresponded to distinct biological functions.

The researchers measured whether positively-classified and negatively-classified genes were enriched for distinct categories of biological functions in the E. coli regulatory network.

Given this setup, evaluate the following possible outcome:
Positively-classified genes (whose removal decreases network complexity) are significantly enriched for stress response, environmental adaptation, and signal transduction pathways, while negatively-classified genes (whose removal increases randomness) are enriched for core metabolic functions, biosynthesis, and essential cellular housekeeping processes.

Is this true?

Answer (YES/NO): NO